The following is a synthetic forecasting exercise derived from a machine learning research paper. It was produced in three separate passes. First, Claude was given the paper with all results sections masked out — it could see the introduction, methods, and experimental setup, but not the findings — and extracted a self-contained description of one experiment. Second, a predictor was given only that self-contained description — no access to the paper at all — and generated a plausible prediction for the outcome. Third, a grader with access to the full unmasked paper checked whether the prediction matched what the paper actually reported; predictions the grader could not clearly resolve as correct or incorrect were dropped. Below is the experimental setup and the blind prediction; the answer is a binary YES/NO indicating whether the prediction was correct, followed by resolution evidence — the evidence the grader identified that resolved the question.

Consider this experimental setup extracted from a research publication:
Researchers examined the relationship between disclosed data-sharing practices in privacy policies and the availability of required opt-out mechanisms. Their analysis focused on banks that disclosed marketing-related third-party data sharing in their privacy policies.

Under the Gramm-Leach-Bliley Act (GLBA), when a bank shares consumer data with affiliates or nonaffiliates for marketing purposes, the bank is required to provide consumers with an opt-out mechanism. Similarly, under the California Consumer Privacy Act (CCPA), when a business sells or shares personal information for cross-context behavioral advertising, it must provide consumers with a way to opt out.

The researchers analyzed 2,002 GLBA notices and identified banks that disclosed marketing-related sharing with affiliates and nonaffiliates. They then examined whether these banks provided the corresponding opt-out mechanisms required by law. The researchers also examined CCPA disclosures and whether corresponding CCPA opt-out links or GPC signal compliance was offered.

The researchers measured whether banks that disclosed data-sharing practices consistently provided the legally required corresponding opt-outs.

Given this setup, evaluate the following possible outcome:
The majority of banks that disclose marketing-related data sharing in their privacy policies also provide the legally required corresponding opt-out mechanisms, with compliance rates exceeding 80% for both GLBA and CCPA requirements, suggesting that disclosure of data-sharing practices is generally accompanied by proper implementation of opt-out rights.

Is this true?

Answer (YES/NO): NO